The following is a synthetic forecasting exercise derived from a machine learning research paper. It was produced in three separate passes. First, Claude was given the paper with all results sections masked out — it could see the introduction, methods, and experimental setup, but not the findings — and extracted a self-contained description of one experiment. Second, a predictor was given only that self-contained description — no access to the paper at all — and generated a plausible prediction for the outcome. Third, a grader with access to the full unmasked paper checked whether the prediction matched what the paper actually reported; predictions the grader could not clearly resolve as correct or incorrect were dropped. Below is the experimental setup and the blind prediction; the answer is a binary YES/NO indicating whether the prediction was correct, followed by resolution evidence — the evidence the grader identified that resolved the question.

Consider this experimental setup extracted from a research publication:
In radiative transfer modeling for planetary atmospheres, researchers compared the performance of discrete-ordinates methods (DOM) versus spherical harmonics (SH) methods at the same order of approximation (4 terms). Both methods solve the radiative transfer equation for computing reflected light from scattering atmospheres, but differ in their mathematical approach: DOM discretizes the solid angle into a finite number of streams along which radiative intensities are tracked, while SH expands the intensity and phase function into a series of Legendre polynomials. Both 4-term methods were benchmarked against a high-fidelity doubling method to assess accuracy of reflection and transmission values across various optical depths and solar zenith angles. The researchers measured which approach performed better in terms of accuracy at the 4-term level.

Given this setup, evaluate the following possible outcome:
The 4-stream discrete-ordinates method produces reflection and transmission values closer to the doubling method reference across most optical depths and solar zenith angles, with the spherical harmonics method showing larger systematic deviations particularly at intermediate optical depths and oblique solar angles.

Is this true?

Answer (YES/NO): NO